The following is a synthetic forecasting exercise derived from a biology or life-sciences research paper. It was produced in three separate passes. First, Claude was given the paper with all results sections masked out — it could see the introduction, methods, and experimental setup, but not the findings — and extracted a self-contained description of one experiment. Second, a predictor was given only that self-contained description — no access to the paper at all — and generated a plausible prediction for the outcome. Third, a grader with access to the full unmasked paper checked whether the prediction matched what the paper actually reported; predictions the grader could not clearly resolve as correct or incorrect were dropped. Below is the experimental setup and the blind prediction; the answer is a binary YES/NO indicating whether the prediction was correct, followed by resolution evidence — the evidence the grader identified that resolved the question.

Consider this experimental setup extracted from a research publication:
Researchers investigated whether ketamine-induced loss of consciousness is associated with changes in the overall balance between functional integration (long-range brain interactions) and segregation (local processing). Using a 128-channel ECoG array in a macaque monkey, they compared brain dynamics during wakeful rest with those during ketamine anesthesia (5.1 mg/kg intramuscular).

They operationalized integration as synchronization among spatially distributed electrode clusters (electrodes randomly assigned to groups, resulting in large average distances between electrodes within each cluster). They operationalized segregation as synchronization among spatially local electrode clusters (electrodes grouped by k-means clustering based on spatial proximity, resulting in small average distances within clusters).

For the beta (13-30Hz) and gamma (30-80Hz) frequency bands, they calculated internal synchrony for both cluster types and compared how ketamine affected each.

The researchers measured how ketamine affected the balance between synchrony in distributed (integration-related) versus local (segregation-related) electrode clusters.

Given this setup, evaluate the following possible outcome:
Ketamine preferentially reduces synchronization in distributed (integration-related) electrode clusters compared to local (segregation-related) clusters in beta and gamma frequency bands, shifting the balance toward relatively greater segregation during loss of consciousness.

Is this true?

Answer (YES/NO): YES